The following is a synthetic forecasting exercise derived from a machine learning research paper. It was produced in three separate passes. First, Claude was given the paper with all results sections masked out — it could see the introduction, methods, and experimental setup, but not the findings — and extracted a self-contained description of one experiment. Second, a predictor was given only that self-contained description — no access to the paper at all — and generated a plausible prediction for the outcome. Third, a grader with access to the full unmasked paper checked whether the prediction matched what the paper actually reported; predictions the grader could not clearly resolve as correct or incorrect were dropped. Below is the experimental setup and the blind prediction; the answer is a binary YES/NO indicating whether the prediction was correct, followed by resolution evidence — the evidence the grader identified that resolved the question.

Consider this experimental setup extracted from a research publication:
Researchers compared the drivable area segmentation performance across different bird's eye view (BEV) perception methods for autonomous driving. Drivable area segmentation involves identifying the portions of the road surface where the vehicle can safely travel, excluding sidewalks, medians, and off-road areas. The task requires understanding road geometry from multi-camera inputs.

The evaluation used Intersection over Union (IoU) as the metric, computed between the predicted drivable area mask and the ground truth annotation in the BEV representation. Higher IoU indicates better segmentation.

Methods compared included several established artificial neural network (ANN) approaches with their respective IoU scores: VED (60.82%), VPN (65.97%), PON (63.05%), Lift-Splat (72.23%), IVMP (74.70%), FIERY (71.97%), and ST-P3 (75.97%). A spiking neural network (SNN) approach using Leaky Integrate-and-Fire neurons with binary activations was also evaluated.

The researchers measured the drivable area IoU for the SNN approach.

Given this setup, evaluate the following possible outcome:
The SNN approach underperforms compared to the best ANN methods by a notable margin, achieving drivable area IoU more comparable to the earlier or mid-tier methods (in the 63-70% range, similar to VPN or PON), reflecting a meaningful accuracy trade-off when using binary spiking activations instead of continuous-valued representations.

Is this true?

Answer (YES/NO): YES